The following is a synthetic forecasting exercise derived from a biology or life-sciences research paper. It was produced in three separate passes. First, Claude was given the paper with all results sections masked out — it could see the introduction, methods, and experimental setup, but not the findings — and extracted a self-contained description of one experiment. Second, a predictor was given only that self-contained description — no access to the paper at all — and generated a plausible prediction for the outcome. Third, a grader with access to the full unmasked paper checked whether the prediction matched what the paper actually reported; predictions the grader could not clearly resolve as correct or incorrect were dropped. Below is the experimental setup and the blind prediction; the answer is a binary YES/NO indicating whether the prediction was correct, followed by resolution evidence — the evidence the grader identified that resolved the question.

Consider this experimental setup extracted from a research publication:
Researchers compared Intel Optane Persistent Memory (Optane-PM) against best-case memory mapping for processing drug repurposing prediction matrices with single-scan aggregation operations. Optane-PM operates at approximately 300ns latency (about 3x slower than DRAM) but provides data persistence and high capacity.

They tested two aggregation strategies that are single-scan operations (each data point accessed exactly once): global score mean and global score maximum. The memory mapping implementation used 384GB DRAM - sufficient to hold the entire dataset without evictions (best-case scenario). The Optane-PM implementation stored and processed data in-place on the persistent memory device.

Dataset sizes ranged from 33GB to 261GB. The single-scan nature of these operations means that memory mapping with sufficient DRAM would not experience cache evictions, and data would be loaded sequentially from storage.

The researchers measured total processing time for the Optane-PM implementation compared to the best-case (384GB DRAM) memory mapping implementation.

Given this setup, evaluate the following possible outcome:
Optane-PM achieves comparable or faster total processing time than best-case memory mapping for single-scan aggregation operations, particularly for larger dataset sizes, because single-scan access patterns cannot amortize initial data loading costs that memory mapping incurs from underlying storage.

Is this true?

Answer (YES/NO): NO